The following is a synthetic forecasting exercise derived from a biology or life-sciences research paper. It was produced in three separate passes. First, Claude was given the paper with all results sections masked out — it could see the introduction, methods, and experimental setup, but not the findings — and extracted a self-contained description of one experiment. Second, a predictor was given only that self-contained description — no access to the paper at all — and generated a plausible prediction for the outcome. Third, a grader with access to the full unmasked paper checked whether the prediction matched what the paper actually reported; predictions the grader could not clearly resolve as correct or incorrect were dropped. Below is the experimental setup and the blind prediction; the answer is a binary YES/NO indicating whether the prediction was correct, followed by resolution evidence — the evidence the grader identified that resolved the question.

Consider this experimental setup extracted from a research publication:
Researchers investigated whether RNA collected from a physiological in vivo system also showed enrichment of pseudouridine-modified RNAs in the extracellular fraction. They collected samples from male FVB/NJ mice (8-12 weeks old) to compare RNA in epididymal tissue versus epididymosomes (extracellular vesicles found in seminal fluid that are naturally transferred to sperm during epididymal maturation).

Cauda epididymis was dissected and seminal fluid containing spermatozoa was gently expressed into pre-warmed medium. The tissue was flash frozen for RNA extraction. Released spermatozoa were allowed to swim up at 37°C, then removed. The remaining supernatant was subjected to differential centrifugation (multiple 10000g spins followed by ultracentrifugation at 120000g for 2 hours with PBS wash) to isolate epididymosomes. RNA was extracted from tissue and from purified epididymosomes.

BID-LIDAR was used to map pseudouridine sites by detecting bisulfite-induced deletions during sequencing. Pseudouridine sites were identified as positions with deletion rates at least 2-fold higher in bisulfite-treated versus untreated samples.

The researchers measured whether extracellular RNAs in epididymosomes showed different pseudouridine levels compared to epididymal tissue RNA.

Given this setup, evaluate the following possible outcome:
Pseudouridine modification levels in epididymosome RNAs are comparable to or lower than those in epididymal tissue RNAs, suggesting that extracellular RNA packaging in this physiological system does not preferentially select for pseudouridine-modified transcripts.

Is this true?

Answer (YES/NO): NO